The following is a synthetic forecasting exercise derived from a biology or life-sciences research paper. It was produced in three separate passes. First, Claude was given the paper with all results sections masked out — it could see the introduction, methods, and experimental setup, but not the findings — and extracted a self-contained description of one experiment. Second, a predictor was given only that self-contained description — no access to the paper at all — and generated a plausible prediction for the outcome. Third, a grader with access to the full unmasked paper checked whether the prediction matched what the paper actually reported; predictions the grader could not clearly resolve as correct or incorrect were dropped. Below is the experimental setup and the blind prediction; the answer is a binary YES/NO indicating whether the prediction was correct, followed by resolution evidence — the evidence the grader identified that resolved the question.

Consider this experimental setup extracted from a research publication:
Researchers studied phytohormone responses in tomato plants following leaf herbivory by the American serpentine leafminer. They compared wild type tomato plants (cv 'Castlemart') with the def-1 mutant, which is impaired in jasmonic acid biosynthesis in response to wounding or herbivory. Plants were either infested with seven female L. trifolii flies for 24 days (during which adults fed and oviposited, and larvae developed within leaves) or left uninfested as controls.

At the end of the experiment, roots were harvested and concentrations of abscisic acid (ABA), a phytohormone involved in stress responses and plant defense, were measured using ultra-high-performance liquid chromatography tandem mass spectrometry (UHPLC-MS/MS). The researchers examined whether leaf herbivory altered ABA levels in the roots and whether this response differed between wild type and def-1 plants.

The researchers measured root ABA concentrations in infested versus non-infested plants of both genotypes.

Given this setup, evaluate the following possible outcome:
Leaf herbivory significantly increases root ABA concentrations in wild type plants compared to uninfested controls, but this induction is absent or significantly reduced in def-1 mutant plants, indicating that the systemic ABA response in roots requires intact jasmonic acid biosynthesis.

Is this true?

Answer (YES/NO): NO